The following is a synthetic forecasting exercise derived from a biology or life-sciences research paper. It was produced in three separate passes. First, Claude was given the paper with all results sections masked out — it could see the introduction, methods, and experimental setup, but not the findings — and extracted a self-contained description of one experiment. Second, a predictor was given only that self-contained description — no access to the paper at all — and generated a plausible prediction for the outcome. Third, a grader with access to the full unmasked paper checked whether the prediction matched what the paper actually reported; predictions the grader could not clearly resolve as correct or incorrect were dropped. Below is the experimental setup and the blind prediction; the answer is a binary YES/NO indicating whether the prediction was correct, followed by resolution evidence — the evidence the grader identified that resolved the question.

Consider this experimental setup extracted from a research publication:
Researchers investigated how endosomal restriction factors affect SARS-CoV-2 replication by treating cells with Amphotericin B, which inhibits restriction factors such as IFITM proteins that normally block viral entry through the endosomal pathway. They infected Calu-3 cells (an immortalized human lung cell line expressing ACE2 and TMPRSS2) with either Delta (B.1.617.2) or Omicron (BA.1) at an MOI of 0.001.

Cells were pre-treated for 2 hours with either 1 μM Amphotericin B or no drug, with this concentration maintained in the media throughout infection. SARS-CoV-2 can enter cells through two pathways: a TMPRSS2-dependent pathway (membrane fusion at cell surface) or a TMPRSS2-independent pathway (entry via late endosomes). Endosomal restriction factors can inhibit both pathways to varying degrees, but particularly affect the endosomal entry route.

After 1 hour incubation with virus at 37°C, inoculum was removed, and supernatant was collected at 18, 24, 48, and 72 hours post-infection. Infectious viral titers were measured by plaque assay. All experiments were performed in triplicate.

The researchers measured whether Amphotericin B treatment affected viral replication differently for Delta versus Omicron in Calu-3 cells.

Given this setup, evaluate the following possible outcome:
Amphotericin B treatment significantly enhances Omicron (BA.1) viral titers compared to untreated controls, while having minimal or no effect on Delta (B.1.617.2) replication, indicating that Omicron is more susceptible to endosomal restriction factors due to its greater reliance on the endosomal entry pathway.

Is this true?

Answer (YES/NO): NO